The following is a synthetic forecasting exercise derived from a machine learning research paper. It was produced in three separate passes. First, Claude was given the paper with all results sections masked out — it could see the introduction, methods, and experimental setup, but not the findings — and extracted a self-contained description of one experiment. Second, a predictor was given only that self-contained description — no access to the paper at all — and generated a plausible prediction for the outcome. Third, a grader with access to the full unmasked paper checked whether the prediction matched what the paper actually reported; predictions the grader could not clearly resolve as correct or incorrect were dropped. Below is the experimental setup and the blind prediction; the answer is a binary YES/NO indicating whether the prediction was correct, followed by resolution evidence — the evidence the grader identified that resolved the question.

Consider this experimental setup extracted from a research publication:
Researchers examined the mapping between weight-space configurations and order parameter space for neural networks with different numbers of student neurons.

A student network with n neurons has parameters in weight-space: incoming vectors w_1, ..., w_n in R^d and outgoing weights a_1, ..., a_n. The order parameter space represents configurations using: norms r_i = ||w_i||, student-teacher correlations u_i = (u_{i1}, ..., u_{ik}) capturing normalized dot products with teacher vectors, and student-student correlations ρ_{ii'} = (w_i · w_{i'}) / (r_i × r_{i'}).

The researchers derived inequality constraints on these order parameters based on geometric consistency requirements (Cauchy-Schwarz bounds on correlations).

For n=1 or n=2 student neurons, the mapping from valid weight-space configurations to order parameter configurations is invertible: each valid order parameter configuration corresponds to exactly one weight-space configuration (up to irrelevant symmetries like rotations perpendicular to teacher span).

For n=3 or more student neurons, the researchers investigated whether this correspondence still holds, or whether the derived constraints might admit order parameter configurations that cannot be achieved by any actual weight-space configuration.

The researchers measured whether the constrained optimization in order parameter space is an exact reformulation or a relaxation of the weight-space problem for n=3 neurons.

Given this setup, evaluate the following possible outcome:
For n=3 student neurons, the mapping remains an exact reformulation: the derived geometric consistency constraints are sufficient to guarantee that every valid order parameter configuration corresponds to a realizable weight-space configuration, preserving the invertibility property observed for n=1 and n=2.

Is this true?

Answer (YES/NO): NO